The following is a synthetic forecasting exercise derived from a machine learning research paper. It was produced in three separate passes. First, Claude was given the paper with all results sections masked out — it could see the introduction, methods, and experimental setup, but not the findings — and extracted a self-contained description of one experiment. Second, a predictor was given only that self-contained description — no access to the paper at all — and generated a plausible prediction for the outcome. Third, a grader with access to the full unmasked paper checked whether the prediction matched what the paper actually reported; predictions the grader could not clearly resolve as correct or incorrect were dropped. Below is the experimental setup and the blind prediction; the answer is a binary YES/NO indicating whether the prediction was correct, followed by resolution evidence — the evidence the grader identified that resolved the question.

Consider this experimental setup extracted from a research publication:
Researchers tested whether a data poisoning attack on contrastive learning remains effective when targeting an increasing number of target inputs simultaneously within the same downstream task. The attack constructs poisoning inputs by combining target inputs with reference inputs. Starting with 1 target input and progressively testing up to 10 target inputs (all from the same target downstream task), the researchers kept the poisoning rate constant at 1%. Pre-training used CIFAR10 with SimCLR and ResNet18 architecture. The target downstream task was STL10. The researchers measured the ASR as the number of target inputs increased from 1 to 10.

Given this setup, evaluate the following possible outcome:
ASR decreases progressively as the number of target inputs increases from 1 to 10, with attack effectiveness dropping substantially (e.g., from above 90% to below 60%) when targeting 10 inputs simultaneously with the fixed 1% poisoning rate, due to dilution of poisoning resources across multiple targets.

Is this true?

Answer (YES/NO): NO